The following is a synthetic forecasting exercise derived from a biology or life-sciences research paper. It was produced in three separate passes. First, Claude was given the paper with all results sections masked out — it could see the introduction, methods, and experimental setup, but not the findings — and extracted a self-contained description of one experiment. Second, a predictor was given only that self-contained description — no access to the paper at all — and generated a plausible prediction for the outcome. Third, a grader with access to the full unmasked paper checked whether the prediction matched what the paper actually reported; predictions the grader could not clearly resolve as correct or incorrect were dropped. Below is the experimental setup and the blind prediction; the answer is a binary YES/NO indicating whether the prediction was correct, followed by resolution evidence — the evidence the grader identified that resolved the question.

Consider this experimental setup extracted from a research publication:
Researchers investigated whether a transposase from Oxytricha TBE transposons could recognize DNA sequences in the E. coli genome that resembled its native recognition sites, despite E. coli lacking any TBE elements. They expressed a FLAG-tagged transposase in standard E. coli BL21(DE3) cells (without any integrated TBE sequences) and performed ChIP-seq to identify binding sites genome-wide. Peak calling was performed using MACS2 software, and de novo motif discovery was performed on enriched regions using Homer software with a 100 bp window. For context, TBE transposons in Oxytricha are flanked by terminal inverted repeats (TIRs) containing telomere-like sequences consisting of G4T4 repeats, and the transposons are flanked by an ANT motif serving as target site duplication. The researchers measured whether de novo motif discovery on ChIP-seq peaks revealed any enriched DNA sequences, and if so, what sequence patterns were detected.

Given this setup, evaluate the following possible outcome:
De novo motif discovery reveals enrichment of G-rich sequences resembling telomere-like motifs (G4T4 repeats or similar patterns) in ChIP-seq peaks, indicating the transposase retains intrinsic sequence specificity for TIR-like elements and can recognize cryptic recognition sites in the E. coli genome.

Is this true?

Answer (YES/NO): NO